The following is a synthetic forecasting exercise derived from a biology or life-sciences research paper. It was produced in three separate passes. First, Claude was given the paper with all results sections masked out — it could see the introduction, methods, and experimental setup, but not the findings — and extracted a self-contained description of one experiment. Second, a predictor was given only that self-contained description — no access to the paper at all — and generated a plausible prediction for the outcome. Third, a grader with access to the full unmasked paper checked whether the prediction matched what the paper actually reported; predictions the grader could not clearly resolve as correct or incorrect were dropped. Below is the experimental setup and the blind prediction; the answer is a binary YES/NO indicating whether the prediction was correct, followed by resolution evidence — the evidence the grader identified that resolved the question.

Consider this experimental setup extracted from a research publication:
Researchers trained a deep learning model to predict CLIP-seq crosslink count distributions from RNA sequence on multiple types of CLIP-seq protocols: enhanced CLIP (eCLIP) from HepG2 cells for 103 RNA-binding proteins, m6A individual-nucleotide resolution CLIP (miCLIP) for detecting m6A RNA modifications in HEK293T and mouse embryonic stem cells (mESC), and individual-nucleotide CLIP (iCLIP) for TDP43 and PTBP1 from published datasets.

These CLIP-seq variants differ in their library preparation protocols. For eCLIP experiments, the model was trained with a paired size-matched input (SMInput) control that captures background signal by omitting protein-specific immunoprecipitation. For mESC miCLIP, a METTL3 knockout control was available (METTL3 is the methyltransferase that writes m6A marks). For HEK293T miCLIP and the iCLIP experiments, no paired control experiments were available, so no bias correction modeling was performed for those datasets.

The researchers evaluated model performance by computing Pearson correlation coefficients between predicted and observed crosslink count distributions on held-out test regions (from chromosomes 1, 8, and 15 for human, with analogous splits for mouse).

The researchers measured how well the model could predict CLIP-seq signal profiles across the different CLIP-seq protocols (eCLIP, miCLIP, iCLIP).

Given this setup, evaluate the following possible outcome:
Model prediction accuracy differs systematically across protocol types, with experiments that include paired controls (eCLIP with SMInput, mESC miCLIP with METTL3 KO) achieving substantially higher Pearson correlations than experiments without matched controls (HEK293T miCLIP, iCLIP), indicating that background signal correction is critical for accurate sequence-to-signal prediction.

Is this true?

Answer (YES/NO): NO